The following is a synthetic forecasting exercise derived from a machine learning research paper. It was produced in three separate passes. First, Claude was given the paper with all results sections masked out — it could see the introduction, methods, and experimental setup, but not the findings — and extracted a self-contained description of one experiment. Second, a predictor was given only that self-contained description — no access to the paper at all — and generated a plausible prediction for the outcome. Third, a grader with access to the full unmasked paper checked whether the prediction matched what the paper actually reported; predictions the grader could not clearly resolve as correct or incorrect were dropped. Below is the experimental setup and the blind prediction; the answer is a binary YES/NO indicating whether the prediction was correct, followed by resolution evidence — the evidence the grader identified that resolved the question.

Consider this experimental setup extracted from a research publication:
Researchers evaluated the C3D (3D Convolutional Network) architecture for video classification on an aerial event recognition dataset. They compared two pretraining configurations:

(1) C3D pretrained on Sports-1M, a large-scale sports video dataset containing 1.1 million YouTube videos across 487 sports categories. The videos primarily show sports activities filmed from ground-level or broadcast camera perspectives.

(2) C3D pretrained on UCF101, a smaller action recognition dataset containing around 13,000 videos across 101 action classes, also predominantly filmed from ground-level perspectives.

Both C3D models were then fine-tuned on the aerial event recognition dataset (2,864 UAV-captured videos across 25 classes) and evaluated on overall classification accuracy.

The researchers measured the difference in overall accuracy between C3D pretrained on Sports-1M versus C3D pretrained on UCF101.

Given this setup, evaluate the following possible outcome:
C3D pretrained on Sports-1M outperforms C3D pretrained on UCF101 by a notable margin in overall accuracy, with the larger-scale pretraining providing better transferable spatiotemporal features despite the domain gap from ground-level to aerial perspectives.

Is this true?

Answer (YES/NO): NO